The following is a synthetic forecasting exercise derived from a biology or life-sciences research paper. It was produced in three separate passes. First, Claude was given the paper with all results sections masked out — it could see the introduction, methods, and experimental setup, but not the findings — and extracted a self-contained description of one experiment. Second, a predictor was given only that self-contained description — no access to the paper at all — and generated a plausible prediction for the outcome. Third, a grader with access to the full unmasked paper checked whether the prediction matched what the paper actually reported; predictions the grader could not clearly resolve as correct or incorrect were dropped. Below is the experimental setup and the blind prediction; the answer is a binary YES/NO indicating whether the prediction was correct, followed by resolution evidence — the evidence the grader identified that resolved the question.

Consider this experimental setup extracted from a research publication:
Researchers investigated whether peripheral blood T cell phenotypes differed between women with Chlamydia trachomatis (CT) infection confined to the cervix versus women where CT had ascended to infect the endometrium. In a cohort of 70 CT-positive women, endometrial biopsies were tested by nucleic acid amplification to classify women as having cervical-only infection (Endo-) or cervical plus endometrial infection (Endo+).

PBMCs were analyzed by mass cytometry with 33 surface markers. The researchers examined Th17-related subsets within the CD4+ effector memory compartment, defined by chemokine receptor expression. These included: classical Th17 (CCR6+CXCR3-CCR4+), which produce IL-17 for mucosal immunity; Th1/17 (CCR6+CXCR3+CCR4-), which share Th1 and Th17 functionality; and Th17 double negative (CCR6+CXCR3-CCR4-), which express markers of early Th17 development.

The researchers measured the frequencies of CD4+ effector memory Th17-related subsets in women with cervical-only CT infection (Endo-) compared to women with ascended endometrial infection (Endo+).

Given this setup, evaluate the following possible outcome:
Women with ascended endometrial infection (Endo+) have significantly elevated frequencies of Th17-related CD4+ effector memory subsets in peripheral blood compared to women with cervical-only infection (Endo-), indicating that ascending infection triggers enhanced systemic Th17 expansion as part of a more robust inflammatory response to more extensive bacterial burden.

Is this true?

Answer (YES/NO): NO